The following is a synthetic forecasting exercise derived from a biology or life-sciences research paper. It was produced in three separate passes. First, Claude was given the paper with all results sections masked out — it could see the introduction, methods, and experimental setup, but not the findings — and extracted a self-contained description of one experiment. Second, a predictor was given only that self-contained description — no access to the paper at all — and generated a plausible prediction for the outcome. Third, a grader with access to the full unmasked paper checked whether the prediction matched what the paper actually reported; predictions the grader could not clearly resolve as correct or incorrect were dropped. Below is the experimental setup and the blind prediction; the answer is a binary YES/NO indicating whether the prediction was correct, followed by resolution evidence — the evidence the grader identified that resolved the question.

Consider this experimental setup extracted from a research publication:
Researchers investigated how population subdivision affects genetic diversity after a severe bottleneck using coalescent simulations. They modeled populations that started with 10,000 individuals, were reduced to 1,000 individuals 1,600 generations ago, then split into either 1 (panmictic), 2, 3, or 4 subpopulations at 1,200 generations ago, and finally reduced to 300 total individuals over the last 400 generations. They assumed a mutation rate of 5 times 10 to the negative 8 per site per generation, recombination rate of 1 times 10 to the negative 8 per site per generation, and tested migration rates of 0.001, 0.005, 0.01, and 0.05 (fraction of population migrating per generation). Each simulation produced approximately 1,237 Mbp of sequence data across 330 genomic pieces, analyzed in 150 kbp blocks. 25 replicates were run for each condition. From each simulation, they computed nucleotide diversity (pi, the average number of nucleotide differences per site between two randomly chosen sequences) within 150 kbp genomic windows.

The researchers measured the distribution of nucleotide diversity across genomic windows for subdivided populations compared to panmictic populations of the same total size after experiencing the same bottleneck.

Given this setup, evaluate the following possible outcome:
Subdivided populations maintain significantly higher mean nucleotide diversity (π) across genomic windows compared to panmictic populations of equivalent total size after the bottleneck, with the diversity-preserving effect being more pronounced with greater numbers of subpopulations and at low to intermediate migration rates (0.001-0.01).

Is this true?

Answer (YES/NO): NO